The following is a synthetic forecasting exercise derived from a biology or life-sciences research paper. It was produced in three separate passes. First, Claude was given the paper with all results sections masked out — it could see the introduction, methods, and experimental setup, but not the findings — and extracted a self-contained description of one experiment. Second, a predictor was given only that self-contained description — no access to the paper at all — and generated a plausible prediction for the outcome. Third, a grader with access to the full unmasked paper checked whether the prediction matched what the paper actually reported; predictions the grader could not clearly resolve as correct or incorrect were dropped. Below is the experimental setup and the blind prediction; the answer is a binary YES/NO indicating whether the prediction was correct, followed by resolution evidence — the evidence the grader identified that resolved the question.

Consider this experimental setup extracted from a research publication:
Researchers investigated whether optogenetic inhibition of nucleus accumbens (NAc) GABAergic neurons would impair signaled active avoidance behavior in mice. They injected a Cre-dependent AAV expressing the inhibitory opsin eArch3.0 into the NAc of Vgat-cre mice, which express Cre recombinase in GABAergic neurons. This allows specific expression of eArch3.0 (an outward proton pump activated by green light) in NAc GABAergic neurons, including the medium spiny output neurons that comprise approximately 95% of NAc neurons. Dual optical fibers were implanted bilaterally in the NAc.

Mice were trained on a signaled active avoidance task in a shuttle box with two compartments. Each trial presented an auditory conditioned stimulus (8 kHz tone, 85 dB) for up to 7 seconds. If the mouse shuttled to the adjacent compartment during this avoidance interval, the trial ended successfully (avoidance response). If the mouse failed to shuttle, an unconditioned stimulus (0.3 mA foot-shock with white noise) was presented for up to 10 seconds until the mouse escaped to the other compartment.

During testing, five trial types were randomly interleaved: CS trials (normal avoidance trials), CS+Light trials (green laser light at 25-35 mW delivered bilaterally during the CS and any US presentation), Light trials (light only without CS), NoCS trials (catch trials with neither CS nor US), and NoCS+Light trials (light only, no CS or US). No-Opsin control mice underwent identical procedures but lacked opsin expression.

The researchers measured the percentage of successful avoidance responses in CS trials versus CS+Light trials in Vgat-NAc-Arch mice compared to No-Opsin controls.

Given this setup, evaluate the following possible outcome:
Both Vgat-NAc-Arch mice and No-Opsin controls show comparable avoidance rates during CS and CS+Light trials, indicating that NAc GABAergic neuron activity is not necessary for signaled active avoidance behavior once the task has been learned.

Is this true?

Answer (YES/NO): YES